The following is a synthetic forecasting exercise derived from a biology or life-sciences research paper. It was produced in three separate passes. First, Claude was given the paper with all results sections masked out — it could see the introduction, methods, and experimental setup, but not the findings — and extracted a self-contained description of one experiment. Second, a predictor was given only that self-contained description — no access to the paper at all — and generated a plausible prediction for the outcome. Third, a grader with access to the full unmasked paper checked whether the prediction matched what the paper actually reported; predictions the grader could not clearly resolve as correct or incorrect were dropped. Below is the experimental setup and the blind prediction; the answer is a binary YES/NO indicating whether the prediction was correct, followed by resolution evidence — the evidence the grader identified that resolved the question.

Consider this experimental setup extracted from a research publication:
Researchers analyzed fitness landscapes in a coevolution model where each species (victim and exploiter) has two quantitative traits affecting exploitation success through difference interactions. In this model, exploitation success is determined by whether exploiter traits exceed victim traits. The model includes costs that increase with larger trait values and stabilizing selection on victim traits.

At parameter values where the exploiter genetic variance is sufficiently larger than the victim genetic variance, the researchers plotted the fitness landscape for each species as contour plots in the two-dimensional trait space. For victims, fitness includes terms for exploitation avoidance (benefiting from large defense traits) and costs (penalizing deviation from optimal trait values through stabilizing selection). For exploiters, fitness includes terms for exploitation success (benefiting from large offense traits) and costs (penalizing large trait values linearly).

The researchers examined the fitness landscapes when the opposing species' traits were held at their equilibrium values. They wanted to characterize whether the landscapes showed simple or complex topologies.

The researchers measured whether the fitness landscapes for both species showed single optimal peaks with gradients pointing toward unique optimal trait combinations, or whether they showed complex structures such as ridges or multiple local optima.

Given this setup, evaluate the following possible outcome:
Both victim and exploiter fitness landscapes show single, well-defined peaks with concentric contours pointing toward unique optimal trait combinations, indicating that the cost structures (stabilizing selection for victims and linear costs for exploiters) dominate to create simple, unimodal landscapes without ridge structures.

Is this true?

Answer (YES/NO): NO